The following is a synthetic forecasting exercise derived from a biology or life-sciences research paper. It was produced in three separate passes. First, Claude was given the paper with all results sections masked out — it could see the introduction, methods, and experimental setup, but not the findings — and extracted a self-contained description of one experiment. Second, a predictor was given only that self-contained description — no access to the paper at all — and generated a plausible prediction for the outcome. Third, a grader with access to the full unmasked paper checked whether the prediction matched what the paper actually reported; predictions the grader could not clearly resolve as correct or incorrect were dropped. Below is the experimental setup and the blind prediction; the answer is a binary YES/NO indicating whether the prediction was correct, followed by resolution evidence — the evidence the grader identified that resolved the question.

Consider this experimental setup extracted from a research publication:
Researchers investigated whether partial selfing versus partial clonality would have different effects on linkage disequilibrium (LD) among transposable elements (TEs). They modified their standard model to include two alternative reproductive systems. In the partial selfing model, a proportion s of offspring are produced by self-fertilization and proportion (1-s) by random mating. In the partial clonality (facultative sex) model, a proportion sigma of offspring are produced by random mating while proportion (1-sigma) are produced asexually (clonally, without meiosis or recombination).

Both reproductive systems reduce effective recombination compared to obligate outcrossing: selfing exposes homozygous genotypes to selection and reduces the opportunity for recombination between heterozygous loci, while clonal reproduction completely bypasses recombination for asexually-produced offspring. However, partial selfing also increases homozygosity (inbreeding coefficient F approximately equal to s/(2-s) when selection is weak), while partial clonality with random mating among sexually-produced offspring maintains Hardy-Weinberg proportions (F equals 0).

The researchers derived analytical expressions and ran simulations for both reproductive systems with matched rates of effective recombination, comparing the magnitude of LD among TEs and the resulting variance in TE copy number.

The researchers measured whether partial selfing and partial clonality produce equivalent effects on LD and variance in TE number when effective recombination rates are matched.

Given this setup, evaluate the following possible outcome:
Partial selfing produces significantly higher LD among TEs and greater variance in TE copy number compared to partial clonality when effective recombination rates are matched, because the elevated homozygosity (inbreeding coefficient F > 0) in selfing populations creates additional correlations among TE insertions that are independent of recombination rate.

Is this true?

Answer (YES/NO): NO